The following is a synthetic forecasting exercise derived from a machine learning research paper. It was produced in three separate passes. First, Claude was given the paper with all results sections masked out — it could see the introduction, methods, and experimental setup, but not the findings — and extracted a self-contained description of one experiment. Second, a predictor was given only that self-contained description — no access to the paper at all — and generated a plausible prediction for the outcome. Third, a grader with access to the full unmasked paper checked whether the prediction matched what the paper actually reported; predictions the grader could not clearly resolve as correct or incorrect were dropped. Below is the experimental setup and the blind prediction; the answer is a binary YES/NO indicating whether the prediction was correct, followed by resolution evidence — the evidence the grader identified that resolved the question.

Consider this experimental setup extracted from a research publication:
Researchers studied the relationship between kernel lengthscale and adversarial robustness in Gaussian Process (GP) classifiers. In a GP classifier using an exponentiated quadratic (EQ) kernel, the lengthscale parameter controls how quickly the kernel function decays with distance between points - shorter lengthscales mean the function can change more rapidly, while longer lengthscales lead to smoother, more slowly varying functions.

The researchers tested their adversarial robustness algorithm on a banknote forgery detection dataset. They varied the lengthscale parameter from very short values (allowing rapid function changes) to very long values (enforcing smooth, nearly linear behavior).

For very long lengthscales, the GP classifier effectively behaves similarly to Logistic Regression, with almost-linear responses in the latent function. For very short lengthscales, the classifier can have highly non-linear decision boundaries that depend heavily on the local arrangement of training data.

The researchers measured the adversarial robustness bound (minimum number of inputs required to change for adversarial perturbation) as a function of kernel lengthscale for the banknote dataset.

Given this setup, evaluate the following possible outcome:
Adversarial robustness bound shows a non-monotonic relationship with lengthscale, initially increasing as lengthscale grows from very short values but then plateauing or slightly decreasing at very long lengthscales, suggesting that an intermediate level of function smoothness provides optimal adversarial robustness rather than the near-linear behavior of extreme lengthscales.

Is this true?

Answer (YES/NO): NO